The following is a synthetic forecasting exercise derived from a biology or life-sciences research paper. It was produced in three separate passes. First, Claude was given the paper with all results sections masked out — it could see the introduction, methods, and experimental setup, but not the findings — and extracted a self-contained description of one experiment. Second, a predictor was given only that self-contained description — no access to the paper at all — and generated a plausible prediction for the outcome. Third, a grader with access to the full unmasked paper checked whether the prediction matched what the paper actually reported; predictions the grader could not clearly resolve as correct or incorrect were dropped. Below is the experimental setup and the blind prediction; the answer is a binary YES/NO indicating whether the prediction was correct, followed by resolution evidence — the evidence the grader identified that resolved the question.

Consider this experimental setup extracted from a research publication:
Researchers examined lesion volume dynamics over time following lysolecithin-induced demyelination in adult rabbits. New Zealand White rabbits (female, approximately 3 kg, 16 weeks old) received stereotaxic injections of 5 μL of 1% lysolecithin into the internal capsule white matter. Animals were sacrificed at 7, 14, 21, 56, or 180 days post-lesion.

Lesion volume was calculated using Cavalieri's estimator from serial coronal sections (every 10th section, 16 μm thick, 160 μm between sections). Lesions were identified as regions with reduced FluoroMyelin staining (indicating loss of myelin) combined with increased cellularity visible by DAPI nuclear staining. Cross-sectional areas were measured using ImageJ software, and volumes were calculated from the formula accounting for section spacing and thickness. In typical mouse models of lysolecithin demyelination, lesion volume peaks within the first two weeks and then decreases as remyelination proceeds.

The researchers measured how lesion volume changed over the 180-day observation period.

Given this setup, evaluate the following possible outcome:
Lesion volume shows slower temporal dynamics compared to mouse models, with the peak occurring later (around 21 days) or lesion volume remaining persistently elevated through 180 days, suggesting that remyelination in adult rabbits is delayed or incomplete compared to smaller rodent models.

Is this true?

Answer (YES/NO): YES